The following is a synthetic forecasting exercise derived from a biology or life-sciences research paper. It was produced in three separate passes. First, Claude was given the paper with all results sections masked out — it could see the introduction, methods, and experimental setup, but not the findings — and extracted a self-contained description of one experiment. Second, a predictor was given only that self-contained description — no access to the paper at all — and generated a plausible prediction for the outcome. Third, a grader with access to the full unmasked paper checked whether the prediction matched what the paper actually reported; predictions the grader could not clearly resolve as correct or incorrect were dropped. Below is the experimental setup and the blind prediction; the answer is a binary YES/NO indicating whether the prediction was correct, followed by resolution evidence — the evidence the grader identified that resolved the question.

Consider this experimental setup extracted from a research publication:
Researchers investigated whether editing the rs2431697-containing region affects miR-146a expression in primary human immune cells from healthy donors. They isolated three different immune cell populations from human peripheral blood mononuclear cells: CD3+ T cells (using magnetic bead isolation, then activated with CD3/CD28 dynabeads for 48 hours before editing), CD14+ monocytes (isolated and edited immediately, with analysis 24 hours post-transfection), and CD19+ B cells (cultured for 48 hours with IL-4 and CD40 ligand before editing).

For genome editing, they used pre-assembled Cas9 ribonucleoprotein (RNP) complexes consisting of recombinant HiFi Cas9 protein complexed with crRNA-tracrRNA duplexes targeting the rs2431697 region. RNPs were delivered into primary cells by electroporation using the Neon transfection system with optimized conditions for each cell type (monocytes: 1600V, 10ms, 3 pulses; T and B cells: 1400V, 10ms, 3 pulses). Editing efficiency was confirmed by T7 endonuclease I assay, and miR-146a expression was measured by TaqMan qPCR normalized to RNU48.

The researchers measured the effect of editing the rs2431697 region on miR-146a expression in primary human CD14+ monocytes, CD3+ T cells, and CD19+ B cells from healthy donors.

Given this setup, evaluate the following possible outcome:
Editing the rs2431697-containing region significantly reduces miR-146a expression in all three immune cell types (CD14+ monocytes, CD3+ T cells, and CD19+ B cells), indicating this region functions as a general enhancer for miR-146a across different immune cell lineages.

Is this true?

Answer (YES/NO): NO